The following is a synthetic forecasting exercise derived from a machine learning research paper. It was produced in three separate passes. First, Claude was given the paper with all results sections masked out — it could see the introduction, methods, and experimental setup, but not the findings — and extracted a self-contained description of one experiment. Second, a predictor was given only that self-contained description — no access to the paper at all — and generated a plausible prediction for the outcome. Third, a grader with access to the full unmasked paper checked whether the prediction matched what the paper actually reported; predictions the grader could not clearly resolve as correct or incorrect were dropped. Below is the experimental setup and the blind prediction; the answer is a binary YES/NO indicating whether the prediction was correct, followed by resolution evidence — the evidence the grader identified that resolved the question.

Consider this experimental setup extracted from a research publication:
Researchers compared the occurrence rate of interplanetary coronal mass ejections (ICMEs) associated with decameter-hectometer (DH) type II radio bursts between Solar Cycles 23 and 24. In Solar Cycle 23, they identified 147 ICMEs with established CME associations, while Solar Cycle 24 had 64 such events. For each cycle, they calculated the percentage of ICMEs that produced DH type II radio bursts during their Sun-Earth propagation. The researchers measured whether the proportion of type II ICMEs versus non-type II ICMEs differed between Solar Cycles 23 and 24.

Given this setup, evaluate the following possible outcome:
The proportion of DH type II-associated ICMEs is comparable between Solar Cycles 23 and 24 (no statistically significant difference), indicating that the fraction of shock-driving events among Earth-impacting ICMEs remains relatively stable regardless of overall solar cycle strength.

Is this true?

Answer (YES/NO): YES